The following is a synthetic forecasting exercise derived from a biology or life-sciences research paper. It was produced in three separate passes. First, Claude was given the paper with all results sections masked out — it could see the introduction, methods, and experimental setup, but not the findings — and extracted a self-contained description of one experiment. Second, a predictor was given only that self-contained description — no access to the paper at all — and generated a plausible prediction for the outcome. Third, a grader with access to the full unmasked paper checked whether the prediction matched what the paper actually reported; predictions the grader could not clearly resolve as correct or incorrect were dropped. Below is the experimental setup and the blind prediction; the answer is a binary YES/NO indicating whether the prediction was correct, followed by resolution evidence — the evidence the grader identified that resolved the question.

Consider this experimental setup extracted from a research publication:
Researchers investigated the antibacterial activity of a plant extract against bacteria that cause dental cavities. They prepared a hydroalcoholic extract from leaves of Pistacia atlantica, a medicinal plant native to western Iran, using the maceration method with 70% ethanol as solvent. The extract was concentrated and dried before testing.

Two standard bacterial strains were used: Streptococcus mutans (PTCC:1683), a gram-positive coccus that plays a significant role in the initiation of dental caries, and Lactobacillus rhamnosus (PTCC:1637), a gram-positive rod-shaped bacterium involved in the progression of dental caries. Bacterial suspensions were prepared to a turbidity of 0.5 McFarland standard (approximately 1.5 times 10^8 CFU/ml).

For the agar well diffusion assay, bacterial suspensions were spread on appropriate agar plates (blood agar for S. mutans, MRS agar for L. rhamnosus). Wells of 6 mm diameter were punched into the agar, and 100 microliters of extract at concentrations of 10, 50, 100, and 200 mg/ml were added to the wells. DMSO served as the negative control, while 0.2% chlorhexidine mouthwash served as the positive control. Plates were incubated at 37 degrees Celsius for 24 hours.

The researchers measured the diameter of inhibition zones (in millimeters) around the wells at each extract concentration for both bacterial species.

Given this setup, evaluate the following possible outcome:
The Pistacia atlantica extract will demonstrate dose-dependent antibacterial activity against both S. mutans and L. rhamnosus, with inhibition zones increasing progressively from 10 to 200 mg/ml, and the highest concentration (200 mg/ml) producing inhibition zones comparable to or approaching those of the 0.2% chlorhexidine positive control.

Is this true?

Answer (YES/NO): NO